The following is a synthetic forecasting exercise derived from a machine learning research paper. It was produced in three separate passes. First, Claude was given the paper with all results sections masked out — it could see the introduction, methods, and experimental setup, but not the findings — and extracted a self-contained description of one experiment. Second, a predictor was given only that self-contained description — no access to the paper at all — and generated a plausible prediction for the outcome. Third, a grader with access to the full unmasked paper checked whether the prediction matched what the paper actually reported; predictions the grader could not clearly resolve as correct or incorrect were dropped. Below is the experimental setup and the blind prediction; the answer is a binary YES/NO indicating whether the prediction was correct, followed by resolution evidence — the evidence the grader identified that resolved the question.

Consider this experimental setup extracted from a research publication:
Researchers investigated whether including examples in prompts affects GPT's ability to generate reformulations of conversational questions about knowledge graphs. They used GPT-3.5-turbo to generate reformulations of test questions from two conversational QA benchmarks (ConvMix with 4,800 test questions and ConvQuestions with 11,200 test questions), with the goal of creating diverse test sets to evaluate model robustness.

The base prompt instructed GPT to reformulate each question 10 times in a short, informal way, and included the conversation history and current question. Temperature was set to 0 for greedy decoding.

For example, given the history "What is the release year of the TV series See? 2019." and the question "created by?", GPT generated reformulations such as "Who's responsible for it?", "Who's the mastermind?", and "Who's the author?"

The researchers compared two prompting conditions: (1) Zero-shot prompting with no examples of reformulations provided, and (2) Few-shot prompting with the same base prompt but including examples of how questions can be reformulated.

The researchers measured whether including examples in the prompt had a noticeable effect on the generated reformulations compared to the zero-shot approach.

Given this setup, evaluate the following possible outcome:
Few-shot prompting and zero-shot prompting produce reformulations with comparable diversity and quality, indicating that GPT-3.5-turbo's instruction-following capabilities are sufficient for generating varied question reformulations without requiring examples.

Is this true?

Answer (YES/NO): YES